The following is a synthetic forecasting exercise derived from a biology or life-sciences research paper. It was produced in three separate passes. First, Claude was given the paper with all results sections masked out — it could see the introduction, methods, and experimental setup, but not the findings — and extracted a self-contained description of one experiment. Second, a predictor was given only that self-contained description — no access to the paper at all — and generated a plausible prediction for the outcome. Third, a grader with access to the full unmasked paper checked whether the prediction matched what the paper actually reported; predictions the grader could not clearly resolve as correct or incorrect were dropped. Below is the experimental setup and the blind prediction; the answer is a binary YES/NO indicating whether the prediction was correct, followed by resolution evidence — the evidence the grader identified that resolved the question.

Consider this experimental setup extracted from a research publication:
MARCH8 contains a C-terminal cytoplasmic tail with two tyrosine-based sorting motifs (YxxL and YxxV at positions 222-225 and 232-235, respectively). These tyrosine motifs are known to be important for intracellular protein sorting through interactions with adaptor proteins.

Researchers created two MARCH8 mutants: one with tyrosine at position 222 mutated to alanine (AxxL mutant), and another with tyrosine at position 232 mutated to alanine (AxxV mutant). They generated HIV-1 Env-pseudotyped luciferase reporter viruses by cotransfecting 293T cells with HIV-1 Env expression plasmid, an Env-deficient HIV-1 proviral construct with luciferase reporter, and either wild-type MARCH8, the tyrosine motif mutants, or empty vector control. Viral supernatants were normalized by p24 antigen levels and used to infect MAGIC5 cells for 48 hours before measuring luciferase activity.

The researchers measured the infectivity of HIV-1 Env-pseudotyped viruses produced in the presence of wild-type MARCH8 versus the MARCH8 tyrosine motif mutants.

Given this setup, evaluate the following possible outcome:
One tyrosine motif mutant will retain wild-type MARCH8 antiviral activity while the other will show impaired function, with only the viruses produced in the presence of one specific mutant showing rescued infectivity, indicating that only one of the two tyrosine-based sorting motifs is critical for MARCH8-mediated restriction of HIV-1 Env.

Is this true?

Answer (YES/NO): YES